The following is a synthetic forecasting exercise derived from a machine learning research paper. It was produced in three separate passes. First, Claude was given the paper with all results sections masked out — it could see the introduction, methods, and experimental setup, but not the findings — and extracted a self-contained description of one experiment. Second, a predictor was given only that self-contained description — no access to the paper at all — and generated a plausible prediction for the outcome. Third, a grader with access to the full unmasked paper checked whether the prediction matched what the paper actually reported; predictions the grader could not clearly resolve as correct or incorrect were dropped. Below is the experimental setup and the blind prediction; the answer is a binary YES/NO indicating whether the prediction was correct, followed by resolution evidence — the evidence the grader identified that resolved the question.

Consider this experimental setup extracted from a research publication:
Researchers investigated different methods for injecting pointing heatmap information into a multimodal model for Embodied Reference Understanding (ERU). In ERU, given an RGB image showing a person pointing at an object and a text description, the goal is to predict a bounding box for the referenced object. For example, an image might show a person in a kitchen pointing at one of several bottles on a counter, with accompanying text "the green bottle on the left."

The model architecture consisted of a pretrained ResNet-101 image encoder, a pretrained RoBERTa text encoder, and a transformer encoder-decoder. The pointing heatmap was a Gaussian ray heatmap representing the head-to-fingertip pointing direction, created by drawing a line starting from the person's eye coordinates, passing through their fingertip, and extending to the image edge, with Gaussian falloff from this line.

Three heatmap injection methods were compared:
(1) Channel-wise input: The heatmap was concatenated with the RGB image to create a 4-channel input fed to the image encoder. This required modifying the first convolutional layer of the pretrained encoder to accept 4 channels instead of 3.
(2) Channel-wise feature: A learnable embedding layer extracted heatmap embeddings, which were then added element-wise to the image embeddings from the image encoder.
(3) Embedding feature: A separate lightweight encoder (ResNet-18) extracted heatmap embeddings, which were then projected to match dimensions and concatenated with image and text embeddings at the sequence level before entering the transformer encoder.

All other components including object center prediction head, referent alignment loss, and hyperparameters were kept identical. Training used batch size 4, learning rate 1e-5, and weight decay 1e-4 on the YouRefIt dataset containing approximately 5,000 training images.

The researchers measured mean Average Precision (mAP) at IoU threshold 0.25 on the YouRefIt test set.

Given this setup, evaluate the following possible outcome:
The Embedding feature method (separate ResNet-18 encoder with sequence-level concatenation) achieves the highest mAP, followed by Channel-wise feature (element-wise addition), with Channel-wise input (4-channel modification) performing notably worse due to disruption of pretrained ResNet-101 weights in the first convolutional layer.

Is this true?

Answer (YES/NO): YES